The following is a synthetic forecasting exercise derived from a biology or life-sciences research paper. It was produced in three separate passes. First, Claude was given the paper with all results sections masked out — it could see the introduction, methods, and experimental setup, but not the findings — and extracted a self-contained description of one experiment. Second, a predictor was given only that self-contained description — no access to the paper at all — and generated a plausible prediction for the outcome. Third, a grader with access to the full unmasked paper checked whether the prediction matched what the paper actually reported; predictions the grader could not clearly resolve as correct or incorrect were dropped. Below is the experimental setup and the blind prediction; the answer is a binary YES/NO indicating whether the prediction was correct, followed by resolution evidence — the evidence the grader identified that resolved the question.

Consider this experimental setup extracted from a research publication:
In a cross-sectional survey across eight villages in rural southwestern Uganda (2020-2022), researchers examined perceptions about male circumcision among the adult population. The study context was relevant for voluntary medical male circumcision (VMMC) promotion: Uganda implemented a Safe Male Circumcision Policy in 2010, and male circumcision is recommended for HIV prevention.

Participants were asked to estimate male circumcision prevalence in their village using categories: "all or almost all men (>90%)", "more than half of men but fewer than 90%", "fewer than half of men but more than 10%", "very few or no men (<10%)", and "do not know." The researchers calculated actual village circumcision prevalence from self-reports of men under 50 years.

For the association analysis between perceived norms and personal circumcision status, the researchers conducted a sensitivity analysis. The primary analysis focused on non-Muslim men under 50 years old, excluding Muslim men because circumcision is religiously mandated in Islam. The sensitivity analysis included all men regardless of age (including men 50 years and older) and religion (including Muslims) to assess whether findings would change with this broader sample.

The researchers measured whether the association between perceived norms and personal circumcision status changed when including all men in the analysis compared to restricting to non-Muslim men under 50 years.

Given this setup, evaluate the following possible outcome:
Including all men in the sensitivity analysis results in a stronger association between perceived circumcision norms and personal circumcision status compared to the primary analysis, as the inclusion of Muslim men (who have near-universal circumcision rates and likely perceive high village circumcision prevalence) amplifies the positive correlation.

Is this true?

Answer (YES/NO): NO